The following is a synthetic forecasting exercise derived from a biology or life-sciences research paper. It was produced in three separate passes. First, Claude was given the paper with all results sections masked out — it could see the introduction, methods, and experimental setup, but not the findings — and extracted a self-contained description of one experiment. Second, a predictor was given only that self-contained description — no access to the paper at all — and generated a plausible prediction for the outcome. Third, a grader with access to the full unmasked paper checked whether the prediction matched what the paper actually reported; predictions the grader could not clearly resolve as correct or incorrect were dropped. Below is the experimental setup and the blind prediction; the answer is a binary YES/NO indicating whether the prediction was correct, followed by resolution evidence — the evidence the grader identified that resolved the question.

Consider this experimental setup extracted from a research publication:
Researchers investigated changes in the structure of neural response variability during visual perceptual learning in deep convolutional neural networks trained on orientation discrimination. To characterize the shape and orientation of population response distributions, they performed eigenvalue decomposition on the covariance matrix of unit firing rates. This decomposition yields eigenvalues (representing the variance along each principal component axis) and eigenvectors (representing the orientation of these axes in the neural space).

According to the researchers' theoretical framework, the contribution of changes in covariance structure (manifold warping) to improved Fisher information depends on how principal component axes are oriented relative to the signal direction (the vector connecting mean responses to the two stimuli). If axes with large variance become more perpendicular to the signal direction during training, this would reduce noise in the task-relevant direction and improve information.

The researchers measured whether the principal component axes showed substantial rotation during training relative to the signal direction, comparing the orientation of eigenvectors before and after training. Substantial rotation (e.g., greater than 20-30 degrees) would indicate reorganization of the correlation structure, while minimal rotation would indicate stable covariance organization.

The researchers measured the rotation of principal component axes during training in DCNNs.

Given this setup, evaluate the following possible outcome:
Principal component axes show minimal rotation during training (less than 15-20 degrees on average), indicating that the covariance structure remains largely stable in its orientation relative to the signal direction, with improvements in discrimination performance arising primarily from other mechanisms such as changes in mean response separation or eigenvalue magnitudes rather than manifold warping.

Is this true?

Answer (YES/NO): NO